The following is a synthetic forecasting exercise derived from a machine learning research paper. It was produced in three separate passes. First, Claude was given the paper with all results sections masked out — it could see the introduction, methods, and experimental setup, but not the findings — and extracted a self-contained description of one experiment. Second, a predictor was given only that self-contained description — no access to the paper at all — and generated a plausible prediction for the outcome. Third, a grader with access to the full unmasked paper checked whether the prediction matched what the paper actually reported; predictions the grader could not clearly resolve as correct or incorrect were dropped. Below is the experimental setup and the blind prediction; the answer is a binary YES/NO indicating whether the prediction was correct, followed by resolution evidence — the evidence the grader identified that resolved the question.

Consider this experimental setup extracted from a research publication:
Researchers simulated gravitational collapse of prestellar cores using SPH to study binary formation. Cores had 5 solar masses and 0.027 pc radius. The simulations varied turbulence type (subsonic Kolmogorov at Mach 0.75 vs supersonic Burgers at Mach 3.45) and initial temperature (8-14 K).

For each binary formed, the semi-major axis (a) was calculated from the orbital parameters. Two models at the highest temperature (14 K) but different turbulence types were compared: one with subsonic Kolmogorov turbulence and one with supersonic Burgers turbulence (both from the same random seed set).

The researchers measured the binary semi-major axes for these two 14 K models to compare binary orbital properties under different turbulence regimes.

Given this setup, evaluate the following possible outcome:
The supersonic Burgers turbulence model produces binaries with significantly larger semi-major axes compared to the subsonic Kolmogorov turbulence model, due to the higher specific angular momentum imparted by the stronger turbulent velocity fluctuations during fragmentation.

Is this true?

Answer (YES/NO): NO